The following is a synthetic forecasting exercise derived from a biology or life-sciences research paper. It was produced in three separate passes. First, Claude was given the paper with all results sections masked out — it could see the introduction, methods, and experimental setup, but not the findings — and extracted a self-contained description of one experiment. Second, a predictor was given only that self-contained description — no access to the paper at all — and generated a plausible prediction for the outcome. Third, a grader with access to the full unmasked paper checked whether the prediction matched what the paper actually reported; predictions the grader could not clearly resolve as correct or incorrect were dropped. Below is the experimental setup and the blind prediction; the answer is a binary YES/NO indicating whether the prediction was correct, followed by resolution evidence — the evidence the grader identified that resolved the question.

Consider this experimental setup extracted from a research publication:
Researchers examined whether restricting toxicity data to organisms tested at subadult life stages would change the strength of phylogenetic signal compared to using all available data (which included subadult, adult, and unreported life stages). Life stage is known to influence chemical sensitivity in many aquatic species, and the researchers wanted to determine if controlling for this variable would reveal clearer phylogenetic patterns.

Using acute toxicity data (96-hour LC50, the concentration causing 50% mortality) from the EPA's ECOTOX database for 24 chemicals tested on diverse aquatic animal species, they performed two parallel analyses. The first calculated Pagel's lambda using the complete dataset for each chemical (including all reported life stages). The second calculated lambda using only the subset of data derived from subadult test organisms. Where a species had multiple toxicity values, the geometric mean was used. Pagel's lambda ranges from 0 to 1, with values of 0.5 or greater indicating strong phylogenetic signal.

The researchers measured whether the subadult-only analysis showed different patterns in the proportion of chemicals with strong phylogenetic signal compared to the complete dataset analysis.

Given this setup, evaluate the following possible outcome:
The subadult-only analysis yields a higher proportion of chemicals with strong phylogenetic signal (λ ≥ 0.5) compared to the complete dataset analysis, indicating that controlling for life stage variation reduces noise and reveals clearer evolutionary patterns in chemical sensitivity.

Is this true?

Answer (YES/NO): NO